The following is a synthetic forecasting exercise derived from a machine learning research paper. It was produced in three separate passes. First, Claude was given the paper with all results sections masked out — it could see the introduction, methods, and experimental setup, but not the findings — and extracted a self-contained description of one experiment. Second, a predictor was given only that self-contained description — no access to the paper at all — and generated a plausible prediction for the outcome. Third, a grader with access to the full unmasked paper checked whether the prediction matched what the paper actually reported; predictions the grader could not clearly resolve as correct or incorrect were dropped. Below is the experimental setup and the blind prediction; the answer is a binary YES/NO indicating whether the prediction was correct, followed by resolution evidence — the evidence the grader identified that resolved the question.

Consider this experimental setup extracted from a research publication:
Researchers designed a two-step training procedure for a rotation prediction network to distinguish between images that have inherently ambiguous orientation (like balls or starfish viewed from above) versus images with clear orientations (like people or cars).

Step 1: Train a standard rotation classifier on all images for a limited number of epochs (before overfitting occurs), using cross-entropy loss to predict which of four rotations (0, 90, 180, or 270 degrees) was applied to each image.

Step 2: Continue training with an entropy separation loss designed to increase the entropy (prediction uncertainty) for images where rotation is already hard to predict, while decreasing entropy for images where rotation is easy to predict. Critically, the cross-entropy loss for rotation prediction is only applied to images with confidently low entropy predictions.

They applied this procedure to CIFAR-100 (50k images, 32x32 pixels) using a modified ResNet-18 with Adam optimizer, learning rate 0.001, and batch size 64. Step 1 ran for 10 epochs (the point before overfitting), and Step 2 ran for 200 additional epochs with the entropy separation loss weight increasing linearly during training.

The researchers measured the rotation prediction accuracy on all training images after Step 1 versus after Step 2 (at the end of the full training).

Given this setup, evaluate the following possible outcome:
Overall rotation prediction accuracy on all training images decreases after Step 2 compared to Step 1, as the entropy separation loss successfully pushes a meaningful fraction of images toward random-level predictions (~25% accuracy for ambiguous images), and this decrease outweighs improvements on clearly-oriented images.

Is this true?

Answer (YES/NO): NO